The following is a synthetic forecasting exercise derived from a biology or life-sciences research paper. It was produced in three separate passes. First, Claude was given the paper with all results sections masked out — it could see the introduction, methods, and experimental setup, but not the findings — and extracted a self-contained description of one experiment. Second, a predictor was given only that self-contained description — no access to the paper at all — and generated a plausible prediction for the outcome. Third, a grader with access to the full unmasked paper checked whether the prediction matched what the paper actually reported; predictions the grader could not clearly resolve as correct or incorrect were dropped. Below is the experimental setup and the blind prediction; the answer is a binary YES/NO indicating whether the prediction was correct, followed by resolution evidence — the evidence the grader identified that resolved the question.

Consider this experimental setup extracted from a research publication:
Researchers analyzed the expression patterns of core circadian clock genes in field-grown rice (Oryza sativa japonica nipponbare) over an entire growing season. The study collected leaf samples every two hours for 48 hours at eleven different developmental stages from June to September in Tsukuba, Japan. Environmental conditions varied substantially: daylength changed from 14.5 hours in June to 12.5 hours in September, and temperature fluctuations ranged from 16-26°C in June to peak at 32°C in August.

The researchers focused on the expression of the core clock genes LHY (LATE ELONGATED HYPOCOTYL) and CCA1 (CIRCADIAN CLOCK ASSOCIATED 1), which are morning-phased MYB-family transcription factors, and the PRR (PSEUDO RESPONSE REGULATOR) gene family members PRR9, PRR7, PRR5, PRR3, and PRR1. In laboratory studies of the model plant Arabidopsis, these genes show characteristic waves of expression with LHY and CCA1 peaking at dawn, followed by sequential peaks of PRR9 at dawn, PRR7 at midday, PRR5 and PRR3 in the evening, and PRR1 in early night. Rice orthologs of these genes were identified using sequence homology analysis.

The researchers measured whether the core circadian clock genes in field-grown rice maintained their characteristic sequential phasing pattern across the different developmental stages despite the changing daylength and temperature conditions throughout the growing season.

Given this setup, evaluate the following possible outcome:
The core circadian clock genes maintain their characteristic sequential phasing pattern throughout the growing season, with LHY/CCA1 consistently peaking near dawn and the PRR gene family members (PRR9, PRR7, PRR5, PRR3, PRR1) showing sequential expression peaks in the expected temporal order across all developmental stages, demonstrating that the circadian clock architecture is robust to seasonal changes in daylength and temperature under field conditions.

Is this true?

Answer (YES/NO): NO